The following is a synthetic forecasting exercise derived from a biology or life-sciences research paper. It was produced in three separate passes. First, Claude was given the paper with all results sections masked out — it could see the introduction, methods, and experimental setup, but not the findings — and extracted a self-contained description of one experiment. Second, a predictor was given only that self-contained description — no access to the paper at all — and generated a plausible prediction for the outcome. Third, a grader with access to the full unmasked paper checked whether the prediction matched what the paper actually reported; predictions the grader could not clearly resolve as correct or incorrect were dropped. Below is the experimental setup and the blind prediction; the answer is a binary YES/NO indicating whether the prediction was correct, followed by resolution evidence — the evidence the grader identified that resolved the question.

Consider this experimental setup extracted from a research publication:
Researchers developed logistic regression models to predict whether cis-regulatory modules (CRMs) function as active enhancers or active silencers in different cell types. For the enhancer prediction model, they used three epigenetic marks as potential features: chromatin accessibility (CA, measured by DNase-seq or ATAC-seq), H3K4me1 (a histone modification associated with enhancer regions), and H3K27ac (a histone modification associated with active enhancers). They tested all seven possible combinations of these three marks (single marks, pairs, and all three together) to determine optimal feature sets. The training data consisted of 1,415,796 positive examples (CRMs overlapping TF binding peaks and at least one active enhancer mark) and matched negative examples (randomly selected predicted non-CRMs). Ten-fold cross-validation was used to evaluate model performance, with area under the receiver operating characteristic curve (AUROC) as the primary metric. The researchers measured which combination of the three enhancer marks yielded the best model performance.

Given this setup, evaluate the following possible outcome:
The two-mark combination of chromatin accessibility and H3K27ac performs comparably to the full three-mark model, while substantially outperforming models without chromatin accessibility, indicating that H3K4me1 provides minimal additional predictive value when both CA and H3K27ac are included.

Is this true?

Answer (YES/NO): NO